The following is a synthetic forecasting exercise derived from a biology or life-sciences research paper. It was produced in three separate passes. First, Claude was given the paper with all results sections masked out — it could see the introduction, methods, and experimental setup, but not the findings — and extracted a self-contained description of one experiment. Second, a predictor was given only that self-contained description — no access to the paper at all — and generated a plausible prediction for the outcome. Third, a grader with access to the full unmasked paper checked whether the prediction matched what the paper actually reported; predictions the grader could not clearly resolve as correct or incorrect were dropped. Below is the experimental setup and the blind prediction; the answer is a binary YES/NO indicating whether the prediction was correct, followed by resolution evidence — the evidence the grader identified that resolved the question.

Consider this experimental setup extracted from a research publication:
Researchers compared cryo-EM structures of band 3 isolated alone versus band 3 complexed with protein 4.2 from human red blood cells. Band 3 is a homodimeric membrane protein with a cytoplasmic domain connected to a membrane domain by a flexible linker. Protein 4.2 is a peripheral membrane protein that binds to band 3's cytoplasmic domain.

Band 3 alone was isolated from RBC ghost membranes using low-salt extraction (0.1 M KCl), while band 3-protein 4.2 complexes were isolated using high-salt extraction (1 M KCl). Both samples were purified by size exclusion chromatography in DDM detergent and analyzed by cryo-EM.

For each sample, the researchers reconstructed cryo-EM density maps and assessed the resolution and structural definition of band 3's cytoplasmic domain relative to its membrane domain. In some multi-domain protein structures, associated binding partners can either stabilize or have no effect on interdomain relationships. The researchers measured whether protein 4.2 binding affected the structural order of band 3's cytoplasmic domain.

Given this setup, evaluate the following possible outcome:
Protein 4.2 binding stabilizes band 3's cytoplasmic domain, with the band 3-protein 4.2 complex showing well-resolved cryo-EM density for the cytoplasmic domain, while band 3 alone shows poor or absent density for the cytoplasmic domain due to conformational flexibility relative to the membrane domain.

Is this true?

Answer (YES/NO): YES